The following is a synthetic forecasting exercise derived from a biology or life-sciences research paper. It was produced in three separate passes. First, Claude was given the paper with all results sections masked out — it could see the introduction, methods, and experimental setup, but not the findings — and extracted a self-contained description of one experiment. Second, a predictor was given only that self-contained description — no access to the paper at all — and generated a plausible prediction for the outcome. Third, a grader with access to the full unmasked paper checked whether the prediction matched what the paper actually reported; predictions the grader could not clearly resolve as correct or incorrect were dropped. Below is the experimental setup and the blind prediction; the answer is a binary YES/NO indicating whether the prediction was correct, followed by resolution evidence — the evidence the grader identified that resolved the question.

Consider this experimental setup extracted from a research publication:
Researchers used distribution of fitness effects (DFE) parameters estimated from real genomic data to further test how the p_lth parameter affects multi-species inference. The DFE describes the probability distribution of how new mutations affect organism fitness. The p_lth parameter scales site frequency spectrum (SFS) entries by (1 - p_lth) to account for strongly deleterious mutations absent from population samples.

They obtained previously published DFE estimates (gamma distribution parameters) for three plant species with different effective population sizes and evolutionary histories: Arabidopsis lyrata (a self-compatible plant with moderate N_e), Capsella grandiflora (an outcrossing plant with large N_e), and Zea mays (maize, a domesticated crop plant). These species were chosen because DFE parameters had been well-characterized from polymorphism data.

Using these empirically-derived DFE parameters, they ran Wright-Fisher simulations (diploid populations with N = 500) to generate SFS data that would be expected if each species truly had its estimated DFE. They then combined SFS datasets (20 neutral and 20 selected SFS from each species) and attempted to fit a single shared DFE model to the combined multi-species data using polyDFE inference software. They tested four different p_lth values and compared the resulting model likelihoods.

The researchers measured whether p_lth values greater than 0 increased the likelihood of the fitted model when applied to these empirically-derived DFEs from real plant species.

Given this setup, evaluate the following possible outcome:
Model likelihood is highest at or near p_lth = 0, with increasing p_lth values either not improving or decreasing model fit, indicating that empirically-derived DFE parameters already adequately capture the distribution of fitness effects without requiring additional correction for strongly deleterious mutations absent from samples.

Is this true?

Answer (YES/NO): NO